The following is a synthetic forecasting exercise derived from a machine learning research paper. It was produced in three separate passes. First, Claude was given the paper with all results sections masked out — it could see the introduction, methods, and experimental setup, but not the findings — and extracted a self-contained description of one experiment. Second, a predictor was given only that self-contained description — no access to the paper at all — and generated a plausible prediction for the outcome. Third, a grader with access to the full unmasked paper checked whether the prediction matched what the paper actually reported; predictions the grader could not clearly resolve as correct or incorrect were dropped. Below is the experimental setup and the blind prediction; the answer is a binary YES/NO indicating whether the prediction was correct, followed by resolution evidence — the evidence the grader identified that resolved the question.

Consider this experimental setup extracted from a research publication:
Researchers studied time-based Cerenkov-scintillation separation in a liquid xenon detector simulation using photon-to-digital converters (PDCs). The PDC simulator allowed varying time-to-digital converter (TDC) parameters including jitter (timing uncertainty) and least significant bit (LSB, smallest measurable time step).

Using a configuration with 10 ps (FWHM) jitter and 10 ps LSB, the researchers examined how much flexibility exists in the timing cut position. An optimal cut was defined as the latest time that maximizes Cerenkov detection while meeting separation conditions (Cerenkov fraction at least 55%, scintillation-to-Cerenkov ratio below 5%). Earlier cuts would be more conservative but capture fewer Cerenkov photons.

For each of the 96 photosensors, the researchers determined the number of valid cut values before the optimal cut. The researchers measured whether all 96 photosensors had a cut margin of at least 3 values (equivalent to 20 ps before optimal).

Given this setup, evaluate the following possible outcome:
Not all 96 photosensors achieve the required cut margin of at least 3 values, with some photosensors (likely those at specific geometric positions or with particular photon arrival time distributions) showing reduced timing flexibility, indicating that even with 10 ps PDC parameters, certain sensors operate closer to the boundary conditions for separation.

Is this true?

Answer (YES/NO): NO